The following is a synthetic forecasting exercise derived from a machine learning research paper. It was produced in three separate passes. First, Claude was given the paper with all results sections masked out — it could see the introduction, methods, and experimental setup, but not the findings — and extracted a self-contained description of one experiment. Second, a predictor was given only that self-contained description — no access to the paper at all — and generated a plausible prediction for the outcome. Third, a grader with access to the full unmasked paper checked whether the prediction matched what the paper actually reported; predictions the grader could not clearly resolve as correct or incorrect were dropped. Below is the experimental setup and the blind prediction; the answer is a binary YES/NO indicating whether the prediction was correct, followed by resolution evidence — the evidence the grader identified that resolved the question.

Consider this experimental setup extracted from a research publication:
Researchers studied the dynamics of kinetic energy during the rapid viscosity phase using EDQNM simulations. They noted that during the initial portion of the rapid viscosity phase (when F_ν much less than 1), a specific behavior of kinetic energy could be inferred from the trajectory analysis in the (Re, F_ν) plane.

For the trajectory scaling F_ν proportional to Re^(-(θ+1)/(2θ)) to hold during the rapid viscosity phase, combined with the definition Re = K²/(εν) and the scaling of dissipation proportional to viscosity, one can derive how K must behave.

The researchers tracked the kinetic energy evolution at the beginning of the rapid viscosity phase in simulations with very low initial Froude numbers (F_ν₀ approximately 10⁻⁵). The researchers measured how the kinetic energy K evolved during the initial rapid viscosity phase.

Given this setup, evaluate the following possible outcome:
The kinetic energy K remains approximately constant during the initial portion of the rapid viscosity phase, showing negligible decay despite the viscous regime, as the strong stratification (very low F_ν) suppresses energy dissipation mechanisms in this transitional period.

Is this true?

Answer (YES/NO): NO